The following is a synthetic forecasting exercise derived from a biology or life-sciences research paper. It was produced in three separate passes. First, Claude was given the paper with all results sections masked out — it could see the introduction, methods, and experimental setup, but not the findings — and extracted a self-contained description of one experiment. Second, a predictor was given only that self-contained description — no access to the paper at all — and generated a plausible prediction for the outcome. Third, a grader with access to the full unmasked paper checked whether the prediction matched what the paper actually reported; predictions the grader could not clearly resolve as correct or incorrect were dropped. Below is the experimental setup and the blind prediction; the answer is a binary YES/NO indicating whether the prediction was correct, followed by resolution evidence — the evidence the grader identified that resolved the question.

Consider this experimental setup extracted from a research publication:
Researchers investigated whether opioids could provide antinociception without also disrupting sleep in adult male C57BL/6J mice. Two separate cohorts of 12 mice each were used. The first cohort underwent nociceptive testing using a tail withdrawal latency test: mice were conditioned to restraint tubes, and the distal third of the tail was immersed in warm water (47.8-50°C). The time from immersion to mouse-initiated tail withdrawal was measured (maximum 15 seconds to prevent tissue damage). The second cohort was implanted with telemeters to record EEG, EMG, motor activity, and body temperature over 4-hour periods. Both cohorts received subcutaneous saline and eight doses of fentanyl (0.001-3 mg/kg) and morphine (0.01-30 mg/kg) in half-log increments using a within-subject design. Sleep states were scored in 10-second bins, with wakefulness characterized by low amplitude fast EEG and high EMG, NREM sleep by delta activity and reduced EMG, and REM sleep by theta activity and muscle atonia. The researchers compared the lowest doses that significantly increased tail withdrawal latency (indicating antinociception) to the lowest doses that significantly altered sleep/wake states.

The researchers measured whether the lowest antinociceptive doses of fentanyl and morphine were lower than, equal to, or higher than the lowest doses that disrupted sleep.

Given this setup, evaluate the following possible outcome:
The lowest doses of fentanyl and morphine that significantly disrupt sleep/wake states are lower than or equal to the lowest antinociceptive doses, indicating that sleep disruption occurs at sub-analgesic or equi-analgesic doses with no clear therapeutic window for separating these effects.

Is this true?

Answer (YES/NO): YES